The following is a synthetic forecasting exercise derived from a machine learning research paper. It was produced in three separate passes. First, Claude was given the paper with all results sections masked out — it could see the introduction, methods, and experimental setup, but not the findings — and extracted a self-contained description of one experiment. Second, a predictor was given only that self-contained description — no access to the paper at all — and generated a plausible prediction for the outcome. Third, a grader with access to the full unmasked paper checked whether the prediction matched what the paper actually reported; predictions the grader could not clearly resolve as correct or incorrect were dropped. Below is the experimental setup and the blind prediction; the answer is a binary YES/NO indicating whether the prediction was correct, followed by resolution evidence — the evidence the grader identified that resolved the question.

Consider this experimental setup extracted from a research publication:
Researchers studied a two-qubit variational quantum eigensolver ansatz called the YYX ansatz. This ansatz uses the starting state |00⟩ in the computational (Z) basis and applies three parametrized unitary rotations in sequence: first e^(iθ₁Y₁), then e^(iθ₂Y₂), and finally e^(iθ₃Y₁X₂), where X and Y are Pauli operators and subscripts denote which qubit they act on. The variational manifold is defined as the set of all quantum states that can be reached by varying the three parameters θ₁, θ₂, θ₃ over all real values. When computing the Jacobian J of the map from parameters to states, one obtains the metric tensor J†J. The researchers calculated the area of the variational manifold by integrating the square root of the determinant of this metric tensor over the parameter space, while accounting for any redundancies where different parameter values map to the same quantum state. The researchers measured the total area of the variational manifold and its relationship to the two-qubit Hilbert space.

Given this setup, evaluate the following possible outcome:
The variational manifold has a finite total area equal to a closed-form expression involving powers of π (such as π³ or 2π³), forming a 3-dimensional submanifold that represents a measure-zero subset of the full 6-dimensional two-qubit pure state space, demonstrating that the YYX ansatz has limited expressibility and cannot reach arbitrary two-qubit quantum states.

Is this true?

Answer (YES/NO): NO